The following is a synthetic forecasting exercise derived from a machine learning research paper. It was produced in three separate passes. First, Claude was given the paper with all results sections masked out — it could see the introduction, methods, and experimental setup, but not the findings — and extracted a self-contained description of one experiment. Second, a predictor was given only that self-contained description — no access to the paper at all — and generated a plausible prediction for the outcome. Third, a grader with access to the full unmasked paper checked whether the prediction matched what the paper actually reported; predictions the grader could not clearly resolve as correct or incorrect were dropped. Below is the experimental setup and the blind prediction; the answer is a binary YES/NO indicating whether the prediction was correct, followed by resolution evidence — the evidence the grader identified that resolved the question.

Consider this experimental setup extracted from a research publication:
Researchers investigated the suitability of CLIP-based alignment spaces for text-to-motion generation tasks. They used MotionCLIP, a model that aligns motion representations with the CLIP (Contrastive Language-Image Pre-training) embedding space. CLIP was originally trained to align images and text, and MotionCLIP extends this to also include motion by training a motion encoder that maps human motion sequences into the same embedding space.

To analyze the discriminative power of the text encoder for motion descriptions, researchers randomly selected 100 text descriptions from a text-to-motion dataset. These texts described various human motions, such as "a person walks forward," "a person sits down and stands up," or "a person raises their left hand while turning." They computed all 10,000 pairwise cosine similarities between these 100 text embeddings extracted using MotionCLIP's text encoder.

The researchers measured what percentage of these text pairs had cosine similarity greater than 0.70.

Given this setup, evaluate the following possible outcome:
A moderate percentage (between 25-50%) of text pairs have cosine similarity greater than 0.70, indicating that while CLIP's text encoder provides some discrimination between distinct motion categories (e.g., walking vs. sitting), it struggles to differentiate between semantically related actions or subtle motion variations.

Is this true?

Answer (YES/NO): NO